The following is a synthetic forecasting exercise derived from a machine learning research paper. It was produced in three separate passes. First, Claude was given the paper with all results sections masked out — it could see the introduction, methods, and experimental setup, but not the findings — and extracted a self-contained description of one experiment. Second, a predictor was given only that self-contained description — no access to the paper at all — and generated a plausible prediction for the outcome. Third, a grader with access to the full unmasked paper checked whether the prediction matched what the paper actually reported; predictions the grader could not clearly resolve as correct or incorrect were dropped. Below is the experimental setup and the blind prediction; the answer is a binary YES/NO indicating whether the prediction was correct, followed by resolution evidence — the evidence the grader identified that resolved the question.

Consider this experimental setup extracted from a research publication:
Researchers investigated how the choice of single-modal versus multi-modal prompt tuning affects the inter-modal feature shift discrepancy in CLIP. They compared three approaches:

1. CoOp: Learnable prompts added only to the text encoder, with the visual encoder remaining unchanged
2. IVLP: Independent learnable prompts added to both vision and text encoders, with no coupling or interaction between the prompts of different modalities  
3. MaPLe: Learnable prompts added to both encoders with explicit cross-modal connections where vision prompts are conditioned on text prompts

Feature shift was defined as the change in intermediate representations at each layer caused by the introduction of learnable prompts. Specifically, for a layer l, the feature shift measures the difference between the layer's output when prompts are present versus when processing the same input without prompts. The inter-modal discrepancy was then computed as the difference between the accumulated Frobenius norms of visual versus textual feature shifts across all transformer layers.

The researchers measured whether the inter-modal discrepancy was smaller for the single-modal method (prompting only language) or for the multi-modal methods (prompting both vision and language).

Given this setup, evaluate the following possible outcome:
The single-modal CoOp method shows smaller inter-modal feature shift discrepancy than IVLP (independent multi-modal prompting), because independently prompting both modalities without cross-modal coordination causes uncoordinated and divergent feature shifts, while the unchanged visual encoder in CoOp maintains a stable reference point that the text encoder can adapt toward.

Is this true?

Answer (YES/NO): NO